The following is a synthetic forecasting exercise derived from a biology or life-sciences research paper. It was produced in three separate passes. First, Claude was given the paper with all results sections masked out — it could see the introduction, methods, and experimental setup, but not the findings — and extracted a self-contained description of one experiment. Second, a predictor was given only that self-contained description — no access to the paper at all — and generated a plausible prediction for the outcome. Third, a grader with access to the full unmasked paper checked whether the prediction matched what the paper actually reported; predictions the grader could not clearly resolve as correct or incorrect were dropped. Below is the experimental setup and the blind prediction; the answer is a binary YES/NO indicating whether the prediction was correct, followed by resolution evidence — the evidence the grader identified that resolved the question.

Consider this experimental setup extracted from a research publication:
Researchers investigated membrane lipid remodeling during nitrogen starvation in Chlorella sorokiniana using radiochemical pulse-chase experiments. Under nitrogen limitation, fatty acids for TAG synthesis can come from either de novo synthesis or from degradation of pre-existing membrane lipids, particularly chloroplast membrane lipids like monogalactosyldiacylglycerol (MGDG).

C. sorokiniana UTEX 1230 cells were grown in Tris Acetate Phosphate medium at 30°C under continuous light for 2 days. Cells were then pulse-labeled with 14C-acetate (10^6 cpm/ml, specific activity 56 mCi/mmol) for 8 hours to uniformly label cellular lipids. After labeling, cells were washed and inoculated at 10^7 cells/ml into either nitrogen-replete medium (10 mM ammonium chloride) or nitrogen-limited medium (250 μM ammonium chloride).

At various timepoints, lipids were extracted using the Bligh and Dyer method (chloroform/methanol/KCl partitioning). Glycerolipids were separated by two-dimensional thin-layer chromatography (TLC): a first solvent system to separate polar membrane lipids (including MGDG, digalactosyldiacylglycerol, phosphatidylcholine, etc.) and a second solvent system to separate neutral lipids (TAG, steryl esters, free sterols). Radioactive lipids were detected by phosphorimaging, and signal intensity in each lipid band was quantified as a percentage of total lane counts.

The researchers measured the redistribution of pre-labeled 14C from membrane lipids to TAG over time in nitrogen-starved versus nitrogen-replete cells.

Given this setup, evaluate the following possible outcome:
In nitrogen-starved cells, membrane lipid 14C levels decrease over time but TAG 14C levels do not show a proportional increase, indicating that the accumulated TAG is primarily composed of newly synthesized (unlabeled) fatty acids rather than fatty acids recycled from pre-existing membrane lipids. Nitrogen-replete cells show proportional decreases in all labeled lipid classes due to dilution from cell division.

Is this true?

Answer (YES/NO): NO